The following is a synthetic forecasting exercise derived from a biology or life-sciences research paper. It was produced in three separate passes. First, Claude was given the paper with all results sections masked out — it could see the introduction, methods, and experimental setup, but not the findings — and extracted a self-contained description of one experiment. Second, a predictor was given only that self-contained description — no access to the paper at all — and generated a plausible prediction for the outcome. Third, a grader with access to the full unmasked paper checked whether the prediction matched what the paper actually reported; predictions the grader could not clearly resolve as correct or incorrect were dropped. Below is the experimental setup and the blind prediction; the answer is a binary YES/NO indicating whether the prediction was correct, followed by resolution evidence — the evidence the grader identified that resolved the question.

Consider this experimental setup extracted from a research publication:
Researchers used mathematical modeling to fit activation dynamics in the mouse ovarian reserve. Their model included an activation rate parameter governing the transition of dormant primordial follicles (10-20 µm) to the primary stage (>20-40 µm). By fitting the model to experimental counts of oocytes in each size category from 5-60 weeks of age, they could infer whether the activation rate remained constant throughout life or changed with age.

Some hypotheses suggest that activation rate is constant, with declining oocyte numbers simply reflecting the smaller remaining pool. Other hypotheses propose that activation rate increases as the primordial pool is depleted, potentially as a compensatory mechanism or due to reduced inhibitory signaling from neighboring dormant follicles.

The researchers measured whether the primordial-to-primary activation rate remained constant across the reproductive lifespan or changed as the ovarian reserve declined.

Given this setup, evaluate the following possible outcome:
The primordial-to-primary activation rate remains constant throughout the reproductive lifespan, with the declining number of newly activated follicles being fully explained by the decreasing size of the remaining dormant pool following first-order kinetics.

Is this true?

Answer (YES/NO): YES